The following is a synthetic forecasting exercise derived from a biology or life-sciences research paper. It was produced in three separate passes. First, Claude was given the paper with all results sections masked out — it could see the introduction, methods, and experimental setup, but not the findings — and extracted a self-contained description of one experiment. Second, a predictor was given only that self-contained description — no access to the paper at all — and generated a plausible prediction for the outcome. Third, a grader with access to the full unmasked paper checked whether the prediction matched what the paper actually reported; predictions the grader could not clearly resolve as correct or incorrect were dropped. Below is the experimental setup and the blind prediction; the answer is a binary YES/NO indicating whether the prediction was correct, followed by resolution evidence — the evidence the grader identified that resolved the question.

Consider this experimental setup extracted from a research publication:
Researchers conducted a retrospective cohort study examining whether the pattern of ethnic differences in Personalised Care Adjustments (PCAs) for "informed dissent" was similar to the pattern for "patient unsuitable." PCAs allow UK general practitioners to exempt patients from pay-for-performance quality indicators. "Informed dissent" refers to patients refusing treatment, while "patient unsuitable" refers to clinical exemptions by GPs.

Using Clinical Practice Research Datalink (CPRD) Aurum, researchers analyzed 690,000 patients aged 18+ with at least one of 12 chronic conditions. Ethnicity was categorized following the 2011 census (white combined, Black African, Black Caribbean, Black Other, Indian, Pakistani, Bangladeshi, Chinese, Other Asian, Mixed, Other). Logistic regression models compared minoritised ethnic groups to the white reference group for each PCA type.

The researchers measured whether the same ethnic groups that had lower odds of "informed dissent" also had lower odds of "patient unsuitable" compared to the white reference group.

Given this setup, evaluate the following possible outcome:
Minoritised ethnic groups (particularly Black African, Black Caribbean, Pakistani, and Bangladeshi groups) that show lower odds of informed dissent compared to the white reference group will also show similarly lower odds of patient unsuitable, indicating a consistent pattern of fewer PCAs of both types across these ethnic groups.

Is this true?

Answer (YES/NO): NO